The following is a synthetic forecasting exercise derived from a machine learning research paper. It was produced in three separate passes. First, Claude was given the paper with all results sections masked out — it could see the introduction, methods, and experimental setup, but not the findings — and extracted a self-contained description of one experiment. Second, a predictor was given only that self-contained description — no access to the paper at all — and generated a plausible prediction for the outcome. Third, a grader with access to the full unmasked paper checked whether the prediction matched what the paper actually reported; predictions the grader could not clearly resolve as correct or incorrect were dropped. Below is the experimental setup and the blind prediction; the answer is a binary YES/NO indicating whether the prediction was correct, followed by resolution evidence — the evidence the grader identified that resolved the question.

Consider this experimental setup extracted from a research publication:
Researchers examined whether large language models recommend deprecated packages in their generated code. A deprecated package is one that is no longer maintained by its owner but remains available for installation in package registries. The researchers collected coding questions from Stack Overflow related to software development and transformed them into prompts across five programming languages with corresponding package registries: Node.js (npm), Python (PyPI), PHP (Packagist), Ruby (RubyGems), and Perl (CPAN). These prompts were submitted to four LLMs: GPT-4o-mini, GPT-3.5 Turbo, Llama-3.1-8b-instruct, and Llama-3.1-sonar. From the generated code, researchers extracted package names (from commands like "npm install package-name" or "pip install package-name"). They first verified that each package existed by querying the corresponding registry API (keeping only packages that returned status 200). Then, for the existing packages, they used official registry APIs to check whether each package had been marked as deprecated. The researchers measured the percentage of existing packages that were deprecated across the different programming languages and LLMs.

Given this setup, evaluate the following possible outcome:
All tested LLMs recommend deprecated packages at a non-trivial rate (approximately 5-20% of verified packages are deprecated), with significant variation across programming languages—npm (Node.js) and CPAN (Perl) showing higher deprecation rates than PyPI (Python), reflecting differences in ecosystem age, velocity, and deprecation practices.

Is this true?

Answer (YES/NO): NO